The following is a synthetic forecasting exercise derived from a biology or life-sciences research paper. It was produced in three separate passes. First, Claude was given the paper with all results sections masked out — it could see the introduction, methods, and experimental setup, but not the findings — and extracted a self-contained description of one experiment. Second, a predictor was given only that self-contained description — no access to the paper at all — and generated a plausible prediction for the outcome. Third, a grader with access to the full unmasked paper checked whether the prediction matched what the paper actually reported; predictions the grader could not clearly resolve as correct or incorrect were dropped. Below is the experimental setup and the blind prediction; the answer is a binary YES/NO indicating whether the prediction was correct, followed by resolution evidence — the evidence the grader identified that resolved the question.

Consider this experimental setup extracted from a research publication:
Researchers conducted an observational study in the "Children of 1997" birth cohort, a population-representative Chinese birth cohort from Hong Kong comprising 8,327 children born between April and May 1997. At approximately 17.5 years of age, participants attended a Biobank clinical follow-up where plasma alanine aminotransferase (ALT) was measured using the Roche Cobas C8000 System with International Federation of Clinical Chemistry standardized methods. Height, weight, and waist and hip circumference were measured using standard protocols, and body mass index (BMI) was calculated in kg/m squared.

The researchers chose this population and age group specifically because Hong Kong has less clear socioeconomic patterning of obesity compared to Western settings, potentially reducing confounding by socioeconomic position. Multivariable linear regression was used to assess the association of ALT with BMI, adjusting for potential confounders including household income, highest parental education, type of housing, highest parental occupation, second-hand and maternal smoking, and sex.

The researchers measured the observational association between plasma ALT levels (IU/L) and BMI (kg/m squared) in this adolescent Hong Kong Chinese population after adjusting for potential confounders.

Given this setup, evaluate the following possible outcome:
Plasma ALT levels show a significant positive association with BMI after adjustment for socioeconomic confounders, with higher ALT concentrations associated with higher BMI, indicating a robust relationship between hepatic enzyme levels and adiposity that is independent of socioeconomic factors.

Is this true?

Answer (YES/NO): YES